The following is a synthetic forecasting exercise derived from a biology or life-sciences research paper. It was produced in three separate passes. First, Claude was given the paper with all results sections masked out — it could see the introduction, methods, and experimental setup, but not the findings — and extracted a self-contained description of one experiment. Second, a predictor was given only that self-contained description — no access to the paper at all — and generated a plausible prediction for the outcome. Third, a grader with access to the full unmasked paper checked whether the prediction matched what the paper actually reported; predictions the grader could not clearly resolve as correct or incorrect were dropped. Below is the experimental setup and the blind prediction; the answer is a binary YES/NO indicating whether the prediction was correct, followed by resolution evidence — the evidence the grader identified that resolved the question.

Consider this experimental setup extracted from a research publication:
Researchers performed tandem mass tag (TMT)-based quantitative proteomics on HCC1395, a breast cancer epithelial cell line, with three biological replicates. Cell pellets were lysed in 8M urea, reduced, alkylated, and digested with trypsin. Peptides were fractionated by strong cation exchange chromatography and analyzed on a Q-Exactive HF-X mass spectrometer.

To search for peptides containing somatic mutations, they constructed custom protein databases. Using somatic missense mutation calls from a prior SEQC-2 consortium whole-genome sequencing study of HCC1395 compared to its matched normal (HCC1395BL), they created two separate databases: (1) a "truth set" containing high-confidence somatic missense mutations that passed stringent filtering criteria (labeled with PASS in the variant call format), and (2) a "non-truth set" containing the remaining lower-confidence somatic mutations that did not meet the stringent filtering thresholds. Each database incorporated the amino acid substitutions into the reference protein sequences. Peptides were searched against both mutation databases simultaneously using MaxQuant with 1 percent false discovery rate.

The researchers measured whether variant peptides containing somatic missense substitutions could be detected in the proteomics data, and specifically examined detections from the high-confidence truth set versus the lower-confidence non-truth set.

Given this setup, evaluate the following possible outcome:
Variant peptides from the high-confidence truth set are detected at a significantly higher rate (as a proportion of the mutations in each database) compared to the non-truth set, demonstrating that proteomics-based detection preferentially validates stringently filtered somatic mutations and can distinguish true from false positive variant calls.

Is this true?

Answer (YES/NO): NO